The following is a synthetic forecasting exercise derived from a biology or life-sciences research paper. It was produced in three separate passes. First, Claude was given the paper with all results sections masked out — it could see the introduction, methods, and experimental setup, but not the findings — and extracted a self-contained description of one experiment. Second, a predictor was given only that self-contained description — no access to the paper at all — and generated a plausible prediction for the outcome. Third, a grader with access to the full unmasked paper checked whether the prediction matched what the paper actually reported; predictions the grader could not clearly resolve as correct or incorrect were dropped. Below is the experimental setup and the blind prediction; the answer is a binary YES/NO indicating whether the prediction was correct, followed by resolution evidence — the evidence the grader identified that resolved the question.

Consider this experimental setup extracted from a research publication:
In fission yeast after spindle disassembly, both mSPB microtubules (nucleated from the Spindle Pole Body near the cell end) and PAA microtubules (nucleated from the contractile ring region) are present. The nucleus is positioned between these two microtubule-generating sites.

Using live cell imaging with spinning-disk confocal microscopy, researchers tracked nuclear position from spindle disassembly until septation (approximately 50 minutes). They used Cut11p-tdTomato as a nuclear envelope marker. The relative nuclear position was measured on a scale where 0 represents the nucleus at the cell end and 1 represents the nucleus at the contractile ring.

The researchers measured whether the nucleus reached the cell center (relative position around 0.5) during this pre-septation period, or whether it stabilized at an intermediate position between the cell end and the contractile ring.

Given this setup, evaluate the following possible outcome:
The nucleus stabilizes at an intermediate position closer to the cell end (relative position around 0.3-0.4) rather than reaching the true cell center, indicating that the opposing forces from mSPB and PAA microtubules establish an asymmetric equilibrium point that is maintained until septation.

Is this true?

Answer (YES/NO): YES